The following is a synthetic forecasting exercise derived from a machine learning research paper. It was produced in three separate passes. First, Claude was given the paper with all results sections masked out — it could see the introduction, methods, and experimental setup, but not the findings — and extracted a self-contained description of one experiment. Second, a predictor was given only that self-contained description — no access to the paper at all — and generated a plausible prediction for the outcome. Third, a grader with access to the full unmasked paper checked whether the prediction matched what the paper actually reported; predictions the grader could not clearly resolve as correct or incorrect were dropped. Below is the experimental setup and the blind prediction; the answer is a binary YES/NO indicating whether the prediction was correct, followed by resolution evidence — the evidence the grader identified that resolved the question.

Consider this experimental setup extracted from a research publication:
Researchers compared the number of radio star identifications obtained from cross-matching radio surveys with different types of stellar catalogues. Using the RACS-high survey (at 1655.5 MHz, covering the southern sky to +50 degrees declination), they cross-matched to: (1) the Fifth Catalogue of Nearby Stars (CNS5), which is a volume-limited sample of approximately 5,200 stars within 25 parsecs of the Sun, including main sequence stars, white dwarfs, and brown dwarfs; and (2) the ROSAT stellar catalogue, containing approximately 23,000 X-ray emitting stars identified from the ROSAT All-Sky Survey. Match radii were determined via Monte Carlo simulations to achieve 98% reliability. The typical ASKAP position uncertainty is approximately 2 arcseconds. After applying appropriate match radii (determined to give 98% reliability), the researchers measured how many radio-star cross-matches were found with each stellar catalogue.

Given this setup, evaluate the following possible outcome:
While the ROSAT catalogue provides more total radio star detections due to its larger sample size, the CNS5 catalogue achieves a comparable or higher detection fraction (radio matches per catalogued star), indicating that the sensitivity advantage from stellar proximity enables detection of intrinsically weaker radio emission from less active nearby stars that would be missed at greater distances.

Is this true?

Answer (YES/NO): NO